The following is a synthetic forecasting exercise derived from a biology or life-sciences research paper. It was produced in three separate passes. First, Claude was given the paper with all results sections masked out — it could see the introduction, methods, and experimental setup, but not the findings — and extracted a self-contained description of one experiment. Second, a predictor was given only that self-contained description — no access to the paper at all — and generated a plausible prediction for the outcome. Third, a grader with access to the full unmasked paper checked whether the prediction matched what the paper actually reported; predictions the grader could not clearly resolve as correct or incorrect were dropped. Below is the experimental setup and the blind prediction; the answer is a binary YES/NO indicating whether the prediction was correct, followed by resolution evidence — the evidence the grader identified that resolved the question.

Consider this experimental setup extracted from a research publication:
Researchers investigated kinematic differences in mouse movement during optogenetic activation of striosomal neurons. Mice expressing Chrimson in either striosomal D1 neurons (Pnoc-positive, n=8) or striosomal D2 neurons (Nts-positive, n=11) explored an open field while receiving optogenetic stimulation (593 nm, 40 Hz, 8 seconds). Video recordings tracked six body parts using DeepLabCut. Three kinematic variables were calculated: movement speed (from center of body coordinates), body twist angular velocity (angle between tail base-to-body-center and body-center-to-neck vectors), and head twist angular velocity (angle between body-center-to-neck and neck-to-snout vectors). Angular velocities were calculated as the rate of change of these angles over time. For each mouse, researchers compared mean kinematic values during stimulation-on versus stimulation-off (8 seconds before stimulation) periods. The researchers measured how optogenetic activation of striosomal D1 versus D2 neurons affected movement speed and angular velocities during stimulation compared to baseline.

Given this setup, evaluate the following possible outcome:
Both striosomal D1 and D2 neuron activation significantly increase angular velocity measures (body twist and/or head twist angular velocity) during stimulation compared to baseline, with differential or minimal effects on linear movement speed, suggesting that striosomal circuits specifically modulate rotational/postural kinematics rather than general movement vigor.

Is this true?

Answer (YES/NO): NO